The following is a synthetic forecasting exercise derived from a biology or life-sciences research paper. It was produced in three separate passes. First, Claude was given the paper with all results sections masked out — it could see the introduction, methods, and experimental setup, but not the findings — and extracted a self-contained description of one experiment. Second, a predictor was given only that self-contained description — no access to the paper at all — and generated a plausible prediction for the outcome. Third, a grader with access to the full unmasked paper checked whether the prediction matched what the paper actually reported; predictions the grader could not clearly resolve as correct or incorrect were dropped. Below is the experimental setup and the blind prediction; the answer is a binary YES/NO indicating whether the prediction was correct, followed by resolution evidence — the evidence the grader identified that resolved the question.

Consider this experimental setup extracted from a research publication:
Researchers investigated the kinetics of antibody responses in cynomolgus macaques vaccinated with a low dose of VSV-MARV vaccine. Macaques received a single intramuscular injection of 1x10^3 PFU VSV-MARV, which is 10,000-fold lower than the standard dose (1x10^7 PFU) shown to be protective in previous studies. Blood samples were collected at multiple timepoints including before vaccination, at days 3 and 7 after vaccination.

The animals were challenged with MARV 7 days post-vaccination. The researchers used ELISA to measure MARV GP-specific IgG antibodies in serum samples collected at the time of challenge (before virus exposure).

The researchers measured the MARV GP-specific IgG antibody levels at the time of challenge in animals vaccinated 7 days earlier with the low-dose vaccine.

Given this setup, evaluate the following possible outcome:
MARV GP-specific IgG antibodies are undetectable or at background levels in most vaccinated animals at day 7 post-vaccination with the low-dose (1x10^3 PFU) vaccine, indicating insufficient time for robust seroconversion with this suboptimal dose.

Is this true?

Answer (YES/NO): YES